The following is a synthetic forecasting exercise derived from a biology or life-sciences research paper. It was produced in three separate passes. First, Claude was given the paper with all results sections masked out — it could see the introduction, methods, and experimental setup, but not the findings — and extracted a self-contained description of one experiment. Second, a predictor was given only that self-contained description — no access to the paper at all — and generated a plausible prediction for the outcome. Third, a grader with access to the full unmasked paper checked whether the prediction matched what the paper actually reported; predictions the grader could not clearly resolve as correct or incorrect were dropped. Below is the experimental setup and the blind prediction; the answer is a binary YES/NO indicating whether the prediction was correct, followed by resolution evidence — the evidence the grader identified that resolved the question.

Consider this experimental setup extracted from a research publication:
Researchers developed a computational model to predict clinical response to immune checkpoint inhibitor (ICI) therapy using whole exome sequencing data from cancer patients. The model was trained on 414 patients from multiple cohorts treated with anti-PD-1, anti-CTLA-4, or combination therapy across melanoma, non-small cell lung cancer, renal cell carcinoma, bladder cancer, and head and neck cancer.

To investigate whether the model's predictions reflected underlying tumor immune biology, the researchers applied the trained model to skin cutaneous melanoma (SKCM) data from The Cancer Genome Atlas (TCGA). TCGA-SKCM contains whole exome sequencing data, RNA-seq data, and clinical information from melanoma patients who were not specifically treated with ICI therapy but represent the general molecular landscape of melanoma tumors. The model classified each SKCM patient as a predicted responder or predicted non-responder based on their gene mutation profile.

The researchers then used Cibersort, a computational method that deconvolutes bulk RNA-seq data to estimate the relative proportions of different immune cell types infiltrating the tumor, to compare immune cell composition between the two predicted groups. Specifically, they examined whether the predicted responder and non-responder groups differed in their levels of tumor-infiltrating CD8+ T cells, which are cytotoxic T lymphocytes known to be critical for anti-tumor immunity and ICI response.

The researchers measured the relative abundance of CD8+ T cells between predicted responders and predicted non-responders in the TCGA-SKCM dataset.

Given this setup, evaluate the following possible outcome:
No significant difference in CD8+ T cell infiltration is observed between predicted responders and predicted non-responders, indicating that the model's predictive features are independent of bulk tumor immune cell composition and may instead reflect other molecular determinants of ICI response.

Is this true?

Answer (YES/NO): NO